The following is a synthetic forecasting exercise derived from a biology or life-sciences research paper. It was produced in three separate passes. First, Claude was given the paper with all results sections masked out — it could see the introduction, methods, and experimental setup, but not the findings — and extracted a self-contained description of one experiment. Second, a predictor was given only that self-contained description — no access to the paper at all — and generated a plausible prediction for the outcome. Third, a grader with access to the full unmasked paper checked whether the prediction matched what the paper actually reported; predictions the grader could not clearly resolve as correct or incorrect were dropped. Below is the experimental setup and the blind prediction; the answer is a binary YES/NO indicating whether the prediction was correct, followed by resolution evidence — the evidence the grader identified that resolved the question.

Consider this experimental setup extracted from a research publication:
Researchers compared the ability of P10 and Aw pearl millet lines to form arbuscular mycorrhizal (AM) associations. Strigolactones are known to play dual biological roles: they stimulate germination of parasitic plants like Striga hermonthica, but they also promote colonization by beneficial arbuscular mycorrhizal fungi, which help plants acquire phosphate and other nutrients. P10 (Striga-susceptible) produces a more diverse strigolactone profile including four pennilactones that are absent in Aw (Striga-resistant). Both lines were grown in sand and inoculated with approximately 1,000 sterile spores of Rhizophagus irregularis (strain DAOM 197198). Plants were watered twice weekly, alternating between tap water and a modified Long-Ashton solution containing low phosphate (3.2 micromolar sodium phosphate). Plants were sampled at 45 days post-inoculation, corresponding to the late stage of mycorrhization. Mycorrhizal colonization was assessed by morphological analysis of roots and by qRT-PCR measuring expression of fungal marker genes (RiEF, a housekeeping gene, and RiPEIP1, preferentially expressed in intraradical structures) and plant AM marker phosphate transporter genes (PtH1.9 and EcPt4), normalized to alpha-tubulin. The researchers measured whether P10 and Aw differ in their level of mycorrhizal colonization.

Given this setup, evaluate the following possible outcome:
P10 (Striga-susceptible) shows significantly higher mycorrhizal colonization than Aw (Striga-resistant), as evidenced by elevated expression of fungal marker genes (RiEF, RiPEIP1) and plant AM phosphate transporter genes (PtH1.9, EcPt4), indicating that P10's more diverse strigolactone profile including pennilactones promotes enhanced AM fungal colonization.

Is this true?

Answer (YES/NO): NO